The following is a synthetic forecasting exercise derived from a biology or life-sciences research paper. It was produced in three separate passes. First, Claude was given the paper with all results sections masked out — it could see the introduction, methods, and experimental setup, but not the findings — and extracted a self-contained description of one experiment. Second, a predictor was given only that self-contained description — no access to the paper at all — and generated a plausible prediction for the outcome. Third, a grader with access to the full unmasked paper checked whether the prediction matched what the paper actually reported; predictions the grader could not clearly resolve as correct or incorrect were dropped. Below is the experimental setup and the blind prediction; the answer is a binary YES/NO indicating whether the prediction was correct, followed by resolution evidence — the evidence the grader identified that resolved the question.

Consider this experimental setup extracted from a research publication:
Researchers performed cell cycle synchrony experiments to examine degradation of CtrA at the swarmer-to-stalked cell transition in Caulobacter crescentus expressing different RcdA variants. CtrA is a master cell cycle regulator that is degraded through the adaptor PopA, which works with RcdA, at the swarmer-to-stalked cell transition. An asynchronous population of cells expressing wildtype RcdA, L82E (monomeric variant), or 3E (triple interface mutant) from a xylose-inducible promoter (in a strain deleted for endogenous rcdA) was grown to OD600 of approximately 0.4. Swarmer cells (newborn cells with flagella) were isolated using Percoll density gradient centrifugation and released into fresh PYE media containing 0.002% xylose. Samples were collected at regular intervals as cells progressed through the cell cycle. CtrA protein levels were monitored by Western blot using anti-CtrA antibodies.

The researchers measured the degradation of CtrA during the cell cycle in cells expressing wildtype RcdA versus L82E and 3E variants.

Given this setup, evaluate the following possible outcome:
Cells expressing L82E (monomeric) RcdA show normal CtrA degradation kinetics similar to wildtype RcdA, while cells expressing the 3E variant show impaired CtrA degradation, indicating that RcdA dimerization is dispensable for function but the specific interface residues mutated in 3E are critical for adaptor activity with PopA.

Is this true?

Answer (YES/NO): YES